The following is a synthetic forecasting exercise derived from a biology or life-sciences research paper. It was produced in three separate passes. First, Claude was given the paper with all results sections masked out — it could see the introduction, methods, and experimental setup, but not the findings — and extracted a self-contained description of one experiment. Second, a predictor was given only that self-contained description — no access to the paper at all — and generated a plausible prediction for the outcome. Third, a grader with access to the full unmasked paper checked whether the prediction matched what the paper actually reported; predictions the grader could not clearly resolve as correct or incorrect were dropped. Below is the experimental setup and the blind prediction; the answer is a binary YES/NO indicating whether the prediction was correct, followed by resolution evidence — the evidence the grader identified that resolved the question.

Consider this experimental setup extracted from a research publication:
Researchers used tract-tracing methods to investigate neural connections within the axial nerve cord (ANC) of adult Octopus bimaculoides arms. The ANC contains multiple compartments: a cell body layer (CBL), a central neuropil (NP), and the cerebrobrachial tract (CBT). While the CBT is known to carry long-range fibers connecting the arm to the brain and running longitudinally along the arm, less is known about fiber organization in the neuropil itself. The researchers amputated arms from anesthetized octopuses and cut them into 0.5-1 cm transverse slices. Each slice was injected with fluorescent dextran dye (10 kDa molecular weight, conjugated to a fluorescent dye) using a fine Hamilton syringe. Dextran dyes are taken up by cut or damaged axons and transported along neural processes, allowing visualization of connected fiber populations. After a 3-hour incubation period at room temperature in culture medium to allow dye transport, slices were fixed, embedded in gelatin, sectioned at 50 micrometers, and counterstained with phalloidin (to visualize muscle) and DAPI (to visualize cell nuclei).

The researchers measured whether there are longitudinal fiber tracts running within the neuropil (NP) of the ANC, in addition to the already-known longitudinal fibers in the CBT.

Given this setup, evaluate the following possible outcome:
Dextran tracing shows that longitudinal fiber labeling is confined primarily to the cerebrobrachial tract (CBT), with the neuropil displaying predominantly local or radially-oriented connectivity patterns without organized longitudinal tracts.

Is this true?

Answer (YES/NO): NO